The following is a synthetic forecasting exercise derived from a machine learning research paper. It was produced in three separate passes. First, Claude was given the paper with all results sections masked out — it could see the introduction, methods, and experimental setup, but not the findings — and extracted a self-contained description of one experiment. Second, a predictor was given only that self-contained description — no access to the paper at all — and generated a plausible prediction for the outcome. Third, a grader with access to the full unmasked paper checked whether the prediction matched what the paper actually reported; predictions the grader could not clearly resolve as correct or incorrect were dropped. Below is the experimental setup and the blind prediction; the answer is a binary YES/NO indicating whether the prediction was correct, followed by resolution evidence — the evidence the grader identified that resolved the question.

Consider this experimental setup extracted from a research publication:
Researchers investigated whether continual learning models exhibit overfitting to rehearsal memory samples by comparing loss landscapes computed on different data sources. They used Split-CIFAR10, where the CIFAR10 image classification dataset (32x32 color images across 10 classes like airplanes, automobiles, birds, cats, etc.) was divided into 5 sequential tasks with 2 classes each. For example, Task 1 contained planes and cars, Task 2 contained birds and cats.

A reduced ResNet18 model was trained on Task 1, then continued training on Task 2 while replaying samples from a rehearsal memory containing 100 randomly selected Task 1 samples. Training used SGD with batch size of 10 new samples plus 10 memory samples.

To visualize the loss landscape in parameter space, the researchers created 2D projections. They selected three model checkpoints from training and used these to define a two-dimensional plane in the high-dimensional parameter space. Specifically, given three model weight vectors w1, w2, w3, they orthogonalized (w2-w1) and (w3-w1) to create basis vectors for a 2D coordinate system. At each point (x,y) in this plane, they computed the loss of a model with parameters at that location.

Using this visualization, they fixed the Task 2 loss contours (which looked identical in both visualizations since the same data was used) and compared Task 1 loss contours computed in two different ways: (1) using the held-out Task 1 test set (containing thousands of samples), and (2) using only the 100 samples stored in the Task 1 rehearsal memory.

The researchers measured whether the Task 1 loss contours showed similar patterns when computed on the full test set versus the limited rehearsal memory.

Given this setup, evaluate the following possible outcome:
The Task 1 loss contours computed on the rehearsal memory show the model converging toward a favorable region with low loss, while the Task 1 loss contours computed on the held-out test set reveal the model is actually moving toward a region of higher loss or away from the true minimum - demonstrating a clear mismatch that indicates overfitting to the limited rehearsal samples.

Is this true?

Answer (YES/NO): YES